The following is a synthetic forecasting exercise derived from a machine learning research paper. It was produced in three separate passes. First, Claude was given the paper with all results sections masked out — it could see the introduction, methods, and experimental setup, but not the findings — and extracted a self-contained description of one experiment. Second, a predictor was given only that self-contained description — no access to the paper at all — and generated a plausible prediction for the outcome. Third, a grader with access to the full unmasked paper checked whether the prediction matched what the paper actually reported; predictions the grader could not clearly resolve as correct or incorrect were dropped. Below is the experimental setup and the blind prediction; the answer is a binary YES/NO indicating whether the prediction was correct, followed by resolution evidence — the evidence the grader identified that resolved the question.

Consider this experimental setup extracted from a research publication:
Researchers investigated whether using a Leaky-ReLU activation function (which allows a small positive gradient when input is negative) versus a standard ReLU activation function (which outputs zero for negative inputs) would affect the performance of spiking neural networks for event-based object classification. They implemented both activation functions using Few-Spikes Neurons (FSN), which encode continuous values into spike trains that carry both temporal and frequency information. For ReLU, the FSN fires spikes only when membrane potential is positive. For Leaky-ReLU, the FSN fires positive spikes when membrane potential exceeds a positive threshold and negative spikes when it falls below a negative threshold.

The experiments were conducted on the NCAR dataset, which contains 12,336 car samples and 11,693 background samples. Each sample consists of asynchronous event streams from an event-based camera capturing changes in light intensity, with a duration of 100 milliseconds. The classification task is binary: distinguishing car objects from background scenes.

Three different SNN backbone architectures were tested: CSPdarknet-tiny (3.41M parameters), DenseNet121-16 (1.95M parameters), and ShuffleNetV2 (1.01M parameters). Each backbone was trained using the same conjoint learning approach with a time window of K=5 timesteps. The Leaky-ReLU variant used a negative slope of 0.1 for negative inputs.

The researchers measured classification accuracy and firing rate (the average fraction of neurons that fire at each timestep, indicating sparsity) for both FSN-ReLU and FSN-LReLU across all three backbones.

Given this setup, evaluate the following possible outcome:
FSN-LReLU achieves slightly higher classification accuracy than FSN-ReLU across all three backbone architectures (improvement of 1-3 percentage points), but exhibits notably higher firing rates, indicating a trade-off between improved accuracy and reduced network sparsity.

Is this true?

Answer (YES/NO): NO